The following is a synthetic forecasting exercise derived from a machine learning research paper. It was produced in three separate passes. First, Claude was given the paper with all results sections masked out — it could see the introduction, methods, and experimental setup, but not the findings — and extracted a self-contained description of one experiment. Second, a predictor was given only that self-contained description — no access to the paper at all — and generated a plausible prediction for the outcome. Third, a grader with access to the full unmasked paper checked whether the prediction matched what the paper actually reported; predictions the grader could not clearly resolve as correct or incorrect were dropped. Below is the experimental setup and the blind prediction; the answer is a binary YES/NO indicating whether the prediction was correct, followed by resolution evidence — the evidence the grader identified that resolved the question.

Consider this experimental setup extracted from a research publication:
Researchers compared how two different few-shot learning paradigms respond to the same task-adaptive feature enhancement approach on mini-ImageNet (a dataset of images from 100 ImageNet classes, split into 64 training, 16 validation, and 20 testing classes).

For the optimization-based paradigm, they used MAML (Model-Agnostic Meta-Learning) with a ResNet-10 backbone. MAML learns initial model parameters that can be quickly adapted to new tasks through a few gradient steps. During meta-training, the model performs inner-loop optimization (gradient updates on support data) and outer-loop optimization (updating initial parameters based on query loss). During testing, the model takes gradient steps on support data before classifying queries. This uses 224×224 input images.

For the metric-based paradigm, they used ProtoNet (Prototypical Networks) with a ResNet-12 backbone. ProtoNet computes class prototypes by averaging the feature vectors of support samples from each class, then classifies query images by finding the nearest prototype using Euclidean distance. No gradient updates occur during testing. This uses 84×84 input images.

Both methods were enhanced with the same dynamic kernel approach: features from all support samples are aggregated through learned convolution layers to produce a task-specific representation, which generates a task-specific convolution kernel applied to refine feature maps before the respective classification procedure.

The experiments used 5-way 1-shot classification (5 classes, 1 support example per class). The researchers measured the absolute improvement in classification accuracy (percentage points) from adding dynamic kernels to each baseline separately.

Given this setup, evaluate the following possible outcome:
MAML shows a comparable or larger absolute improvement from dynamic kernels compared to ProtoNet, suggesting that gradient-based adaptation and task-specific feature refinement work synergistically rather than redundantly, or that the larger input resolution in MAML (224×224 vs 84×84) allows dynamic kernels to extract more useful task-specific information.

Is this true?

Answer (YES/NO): NO